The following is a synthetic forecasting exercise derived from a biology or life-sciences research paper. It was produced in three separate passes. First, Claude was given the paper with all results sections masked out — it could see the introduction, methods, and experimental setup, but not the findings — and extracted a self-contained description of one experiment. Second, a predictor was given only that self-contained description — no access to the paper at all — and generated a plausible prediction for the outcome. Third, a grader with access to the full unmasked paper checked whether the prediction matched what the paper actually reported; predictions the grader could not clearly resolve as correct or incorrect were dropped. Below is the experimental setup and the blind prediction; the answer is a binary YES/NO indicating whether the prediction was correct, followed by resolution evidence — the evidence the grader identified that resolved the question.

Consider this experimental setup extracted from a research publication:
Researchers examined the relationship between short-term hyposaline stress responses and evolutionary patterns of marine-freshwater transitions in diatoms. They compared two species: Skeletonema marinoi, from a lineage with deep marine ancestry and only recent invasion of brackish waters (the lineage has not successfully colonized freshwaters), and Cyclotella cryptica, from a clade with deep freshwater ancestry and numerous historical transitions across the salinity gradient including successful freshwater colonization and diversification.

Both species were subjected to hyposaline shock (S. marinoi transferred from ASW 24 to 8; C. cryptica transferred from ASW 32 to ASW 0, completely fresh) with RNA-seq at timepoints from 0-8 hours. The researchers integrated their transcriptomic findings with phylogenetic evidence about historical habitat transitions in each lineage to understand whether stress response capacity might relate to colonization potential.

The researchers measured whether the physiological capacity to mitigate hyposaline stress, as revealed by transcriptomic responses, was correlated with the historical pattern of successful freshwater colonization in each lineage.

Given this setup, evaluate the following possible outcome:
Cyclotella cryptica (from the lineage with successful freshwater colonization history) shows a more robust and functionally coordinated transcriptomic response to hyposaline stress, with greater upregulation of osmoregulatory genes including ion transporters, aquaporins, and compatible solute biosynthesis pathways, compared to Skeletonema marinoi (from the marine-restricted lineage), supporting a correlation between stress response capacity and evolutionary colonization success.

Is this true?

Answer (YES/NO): NO